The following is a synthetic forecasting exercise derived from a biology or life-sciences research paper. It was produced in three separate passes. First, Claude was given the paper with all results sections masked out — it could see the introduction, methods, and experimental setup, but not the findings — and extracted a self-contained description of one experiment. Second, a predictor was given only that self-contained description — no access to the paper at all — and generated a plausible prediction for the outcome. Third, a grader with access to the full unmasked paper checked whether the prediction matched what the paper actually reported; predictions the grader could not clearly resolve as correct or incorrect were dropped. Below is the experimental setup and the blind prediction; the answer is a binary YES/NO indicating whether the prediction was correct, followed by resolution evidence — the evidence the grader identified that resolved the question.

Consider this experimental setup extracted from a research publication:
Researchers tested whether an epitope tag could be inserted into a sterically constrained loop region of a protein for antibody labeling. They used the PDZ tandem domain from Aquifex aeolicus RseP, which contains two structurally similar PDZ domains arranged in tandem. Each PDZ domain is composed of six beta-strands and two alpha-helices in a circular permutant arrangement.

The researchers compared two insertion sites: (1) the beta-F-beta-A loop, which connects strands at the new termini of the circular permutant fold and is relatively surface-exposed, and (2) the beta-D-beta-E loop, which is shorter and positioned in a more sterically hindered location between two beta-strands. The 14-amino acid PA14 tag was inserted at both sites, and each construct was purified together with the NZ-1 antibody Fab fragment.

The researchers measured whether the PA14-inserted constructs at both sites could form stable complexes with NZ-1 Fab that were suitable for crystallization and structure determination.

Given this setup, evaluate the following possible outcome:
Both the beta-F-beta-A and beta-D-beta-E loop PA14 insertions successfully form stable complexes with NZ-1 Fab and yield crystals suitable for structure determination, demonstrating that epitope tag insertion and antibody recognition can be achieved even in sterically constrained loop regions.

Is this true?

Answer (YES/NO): YES